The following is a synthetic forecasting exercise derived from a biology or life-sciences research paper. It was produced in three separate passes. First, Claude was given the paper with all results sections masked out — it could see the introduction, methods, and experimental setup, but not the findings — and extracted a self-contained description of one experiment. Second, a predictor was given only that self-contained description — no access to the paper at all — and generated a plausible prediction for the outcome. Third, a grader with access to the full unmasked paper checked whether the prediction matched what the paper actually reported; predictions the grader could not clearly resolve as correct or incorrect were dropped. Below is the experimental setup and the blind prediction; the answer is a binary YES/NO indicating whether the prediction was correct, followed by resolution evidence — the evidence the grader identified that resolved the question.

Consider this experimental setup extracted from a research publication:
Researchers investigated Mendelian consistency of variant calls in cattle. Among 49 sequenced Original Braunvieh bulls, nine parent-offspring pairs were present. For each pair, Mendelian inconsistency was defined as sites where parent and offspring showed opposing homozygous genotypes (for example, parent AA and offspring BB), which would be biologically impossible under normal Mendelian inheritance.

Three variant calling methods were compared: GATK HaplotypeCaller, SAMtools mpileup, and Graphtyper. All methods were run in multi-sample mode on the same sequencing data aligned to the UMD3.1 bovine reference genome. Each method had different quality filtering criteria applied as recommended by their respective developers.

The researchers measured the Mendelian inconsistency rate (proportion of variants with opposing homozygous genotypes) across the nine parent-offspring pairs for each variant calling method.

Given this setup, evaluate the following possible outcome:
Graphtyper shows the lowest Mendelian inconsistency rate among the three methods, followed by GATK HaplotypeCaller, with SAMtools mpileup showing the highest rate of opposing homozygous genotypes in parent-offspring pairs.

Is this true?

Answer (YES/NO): NO